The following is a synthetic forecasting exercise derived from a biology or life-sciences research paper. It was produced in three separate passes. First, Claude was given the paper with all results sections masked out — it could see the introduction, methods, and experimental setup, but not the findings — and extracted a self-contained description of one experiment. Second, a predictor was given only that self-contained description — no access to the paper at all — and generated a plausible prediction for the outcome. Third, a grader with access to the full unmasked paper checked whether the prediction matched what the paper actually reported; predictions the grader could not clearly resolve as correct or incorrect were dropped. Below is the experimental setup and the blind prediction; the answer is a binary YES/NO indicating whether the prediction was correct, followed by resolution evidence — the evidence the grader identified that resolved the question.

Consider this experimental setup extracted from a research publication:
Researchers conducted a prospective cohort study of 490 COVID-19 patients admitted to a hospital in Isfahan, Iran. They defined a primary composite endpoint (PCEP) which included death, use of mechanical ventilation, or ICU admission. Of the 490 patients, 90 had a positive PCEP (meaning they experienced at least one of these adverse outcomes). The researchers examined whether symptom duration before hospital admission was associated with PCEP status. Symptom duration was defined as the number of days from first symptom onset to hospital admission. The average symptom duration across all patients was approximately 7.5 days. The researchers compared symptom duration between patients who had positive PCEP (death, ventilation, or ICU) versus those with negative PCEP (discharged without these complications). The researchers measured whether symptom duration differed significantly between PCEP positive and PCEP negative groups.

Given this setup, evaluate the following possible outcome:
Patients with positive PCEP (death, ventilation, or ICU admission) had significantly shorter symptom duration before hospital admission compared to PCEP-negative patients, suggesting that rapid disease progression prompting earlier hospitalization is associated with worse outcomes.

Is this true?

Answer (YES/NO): YES